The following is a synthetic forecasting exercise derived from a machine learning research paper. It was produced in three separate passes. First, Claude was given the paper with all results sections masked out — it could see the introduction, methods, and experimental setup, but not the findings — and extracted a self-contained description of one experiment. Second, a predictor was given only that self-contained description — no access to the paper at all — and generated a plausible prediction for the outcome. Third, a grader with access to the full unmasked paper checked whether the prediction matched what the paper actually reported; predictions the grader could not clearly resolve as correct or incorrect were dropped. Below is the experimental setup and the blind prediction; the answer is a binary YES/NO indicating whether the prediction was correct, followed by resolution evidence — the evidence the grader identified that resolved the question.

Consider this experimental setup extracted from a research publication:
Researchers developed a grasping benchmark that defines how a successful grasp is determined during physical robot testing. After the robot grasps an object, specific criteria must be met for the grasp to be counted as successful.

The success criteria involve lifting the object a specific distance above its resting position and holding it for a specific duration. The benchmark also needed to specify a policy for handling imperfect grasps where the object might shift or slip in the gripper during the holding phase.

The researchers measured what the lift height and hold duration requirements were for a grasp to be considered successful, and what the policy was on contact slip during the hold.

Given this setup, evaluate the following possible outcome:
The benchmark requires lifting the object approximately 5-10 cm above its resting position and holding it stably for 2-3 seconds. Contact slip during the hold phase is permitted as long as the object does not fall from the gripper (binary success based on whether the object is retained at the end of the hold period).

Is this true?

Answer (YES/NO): NO